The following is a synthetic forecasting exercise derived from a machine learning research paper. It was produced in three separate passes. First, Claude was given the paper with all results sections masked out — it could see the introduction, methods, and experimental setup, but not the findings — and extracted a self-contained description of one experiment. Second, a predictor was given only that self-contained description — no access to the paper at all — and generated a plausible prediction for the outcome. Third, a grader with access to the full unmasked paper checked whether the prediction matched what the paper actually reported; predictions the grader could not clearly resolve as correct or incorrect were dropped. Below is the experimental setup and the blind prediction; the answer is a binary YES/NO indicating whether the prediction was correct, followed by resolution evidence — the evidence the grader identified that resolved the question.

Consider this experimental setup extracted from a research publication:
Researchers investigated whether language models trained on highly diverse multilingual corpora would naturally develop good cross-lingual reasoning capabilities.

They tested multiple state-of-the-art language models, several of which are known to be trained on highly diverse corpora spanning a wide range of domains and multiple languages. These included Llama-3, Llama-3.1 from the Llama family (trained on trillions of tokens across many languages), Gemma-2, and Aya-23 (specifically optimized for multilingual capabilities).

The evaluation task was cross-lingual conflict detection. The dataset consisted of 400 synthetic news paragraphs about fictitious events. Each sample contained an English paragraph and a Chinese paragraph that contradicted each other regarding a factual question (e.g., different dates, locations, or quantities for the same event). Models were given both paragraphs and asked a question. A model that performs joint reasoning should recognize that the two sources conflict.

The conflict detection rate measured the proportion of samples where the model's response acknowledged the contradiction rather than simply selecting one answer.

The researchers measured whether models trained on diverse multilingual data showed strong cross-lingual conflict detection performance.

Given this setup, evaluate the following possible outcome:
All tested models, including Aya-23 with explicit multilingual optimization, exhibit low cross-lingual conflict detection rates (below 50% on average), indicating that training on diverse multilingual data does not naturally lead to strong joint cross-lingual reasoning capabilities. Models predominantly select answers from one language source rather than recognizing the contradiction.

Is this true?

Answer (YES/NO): YES